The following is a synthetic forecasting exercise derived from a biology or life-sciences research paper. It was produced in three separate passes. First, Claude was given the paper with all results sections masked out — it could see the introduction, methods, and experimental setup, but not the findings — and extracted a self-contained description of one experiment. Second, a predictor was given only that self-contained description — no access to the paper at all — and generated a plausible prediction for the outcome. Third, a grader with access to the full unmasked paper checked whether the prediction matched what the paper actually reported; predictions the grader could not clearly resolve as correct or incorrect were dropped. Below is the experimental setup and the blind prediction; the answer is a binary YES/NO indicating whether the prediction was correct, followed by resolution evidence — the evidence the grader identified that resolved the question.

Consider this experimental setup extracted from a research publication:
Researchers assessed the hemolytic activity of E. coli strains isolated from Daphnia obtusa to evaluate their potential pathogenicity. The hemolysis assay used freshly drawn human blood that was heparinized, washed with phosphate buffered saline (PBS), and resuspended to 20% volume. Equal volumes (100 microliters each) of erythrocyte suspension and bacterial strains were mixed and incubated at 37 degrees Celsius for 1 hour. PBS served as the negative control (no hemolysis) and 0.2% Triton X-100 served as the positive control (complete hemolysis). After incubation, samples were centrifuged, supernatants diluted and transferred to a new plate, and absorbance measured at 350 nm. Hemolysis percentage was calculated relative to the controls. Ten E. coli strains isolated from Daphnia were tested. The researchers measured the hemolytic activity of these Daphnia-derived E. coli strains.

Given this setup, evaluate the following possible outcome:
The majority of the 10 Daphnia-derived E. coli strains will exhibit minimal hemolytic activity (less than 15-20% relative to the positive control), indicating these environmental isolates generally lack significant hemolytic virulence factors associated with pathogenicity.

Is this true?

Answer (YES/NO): NO